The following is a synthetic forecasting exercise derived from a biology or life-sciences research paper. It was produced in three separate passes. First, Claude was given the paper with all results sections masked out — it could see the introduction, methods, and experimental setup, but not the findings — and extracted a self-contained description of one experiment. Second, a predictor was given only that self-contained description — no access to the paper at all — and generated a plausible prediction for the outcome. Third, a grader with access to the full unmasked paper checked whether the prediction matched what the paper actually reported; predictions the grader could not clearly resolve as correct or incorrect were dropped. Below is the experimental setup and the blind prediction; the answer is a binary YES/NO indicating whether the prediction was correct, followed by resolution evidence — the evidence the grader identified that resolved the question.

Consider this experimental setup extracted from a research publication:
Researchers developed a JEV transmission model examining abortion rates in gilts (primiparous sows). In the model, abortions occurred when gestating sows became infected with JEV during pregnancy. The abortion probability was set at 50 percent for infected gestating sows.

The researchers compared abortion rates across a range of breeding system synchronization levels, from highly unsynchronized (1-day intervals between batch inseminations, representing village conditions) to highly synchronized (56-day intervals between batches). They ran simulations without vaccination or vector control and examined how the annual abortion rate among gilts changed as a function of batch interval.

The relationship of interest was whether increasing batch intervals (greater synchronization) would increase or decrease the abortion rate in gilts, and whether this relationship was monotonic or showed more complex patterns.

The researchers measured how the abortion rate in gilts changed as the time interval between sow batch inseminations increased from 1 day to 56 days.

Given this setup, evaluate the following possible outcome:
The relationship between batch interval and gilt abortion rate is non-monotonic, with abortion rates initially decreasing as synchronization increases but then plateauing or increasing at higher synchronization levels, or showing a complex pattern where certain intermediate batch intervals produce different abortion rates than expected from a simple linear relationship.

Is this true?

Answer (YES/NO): NO